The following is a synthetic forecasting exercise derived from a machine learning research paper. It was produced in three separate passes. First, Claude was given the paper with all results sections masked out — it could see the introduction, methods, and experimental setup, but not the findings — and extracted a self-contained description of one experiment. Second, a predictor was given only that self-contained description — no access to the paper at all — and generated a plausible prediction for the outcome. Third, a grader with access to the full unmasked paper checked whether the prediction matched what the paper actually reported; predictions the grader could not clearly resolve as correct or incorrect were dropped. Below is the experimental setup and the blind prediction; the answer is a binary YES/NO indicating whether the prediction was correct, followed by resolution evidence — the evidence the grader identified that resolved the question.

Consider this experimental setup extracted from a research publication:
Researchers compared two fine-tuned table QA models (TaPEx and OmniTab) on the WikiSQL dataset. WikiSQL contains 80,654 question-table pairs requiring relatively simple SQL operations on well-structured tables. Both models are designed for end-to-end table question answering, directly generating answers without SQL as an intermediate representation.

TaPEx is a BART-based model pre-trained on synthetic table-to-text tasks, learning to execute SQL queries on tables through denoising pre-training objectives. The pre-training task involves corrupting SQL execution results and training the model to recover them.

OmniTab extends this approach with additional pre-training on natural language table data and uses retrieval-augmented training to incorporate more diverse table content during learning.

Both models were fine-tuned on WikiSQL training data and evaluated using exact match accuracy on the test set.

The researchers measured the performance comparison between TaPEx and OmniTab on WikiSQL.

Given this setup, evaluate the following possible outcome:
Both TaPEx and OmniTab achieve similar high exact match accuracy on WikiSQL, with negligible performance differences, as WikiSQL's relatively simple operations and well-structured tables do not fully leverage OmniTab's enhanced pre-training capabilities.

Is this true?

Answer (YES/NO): YES